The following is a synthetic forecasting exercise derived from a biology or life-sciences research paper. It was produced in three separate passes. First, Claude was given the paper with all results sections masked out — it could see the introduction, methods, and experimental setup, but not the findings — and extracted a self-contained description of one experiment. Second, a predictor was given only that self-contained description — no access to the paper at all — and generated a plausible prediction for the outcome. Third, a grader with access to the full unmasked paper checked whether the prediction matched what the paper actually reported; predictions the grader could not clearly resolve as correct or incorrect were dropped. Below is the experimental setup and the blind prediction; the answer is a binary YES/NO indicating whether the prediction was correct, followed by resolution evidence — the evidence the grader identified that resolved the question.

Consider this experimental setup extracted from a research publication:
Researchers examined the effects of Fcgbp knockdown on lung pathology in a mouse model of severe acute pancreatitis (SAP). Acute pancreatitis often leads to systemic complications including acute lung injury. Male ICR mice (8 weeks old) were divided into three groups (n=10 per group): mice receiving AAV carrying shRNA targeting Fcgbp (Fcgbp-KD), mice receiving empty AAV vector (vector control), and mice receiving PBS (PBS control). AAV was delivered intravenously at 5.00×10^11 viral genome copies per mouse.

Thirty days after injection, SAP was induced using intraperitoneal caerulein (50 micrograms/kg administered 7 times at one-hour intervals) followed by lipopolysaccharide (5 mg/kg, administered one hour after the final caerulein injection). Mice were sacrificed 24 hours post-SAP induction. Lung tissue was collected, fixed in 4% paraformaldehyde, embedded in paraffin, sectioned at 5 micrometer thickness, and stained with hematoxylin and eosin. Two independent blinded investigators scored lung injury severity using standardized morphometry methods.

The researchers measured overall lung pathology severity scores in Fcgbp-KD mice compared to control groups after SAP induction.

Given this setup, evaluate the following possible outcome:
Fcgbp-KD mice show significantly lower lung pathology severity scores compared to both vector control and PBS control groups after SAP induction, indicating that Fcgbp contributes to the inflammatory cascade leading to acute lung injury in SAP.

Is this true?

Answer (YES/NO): NO